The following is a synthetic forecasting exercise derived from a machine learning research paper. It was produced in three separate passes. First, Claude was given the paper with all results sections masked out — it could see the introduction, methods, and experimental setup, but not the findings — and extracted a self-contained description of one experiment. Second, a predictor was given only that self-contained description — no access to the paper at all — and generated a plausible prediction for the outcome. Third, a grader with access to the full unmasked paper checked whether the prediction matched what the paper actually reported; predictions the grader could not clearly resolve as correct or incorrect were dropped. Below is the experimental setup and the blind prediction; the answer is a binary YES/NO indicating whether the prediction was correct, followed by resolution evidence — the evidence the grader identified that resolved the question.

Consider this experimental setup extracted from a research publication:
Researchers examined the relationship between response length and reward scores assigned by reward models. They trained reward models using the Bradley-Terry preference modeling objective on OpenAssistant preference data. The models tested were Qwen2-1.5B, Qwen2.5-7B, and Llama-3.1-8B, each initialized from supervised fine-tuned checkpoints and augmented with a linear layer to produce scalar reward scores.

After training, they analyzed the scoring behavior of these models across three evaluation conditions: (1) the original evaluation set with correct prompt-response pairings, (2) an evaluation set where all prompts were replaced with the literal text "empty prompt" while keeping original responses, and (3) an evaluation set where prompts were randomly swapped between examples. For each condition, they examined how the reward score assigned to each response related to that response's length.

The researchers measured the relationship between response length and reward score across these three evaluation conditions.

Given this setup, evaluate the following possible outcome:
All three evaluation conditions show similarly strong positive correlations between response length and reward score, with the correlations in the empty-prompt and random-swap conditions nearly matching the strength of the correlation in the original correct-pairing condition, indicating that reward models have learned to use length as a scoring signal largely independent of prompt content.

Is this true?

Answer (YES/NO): YES